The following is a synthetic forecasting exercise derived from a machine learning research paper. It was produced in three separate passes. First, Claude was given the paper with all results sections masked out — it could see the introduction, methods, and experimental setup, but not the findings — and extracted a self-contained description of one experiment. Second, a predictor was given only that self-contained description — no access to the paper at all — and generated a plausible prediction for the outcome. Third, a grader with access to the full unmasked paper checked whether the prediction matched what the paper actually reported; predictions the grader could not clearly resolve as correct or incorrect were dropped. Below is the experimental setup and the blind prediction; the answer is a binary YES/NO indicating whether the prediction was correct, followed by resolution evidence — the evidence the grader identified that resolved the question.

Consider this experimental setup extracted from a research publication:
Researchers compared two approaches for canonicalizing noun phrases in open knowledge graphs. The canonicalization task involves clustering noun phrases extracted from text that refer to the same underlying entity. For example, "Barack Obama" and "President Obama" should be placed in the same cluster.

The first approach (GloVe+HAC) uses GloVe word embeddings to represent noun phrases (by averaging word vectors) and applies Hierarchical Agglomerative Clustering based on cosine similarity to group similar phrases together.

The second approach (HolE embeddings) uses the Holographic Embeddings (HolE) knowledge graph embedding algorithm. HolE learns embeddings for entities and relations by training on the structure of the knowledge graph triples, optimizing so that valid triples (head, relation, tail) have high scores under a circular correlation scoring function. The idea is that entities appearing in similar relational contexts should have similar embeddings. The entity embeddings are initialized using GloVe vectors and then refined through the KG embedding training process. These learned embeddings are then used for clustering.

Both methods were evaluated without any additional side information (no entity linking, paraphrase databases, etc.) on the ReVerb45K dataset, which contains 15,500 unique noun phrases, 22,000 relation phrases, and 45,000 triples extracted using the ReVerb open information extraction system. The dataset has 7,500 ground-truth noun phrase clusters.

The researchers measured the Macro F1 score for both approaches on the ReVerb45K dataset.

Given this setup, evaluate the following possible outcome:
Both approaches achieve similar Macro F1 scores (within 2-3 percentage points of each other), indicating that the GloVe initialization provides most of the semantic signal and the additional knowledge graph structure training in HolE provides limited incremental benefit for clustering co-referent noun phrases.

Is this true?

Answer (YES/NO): NO